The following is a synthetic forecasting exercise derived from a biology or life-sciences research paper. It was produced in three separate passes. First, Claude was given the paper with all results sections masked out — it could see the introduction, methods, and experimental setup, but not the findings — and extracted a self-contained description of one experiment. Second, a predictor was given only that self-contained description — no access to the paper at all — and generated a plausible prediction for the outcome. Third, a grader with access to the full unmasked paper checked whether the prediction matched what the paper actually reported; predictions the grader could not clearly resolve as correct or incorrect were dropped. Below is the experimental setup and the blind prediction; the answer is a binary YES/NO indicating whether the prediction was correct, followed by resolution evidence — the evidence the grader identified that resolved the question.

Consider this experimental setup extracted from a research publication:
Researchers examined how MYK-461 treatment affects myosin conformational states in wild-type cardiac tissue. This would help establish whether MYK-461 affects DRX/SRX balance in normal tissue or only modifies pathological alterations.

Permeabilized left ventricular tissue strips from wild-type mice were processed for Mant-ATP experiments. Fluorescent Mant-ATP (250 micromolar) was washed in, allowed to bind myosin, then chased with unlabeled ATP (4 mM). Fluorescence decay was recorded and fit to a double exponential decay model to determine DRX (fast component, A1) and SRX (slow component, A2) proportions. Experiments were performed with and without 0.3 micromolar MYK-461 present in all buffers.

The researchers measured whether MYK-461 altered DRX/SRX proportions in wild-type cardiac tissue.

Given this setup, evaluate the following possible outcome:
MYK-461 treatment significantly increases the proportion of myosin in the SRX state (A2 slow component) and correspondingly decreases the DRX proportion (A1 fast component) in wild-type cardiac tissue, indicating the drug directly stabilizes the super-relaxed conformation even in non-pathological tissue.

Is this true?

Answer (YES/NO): YES